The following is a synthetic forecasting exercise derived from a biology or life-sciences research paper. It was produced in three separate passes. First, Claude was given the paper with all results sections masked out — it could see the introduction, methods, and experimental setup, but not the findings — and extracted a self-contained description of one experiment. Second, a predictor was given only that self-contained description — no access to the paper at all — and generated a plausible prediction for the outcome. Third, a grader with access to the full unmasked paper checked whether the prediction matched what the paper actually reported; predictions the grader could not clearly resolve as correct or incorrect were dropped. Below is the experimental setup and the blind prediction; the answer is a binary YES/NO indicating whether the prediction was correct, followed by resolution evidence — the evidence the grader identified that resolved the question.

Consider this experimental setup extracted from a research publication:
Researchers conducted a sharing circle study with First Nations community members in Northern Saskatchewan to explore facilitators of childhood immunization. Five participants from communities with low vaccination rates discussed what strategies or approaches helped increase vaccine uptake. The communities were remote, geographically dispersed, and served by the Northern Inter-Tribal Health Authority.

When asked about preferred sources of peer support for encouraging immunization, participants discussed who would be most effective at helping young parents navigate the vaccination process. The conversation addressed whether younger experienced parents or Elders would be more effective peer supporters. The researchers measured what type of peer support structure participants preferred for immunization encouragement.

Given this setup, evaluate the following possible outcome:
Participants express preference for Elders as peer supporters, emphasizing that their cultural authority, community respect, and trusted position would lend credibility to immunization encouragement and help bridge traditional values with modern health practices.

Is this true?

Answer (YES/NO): NO